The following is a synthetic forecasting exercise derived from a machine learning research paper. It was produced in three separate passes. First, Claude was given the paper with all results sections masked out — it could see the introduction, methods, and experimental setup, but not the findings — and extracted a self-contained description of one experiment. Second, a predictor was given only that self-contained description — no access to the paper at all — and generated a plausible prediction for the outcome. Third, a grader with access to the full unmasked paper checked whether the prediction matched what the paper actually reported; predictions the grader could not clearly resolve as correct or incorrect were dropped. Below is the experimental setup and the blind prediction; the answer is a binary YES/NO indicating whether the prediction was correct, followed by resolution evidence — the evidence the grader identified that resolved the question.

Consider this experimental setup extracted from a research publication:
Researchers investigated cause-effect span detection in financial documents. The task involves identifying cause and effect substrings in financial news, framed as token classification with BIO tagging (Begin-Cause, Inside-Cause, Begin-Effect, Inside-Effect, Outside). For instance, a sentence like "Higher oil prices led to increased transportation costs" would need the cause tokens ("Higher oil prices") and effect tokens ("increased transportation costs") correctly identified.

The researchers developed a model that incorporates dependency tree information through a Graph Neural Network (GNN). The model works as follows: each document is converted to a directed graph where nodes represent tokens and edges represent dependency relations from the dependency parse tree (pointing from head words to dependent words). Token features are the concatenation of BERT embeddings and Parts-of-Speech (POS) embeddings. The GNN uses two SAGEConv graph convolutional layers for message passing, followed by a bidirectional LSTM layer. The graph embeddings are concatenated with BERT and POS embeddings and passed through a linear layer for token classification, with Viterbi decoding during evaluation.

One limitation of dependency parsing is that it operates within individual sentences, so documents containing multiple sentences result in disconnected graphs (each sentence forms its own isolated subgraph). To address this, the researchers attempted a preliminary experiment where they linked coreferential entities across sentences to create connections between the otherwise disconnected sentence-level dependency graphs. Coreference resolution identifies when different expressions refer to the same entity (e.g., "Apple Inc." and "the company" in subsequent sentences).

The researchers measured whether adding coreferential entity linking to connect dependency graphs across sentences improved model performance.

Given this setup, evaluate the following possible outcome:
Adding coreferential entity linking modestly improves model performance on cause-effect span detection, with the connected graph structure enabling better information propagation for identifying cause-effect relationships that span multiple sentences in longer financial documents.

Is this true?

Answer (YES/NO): NO